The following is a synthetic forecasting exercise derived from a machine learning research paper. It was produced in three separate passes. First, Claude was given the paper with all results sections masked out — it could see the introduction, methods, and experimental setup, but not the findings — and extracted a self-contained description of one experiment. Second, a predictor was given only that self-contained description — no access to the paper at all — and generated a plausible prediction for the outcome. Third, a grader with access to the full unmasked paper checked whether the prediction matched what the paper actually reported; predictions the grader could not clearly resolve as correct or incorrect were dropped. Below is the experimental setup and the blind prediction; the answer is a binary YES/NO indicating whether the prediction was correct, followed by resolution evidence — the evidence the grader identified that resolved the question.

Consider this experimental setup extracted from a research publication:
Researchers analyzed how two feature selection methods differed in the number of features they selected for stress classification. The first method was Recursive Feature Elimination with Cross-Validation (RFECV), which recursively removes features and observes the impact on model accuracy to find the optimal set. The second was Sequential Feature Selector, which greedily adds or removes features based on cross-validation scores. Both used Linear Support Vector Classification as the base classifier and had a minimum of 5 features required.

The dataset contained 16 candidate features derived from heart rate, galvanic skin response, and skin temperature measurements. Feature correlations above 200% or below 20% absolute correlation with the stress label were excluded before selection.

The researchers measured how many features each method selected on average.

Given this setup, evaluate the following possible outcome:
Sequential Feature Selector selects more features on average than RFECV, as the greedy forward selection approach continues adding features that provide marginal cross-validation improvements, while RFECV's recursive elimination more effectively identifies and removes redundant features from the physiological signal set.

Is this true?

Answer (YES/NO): NO